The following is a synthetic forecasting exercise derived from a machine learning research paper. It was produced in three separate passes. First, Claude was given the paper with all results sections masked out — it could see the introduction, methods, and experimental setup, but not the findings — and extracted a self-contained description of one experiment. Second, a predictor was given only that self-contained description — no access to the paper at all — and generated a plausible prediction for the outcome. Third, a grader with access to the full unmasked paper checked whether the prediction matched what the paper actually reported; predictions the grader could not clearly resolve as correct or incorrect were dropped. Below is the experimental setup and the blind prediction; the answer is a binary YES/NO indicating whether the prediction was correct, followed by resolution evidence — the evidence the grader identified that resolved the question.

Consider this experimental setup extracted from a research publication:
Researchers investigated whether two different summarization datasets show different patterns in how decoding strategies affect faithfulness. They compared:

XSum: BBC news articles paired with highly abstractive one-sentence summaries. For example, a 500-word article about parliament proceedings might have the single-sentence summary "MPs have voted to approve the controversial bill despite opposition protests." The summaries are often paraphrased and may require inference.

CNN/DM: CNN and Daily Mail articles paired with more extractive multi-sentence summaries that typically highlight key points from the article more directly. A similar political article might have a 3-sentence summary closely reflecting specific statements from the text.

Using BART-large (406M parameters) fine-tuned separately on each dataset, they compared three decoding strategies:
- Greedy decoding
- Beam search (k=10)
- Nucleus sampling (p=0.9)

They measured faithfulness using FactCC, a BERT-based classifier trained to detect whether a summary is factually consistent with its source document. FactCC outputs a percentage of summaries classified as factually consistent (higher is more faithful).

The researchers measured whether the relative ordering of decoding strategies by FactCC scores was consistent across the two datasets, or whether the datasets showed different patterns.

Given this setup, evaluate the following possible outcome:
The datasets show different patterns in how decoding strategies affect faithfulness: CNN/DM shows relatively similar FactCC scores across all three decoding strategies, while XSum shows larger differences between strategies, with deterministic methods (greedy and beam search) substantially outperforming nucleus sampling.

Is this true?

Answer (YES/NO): NO